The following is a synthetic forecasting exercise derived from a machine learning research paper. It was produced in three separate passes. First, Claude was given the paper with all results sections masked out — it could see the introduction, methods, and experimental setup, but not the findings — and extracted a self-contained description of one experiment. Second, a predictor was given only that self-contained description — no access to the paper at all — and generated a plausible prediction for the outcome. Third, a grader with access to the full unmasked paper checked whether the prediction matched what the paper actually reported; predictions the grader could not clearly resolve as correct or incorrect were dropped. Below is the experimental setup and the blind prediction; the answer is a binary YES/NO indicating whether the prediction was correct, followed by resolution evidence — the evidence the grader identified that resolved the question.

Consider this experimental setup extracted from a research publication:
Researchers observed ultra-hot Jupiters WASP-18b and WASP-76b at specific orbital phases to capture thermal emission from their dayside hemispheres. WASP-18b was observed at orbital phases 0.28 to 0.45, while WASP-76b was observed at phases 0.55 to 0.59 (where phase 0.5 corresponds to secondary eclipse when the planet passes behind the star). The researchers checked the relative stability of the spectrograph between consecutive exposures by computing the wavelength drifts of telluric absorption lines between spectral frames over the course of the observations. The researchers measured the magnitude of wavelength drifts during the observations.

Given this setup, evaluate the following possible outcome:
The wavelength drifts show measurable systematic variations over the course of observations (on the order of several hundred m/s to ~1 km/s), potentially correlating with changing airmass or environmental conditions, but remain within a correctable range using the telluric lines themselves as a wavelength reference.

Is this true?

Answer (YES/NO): YES